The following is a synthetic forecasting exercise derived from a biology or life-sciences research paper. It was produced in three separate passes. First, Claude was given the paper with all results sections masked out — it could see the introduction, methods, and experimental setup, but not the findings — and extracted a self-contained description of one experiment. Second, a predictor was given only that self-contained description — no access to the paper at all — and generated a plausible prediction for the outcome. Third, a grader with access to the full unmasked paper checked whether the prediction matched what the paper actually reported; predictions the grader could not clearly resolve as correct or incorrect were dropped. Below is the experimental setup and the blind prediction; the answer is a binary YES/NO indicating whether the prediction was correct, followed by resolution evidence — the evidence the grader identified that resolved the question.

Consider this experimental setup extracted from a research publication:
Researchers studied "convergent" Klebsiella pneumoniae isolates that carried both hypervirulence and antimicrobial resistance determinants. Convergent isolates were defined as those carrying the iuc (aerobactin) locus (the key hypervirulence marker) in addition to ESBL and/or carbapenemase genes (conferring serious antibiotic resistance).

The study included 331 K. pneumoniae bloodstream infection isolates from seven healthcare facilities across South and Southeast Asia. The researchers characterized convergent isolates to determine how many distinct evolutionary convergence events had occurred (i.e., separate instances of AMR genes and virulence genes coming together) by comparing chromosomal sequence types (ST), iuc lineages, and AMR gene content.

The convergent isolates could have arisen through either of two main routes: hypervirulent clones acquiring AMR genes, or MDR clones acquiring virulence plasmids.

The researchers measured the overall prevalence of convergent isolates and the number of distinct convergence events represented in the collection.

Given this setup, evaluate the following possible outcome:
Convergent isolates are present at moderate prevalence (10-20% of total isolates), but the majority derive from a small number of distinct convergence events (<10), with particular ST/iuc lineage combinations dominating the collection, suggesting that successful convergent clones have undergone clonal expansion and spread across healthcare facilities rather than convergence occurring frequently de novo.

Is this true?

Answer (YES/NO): NO